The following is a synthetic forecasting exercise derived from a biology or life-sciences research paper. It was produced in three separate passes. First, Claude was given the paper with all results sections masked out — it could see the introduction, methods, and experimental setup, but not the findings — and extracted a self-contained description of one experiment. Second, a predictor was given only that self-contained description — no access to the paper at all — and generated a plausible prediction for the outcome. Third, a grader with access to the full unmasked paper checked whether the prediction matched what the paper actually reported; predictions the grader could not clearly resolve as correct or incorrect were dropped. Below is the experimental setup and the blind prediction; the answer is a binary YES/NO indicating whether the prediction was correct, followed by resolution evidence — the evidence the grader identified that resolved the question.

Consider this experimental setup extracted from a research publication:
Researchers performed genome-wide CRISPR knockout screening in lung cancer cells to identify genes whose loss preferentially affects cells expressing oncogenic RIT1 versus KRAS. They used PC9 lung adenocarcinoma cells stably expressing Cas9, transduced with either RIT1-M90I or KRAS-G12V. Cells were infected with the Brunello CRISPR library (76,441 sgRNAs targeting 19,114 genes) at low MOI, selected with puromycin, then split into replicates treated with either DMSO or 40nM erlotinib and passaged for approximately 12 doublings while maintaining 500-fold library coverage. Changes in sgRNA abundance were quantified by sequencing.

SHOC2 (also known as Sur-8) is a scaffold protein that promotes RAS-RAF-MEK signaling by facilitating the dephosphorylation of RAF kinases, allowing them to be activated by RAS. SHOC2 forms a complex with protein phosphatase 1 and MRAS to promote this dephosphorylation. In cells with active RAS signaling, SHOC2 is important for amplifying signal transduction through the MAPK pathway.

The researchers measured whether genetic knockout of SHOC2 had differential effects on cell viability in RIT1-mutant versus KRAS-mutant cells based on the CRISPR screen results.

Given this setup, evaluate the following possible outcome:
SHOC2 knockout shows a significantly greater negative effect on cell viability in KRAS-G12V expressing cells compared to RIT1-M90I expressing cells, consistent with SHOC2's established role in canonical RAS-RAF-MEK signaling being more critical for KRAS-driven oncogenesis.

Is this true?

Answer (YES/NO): NO